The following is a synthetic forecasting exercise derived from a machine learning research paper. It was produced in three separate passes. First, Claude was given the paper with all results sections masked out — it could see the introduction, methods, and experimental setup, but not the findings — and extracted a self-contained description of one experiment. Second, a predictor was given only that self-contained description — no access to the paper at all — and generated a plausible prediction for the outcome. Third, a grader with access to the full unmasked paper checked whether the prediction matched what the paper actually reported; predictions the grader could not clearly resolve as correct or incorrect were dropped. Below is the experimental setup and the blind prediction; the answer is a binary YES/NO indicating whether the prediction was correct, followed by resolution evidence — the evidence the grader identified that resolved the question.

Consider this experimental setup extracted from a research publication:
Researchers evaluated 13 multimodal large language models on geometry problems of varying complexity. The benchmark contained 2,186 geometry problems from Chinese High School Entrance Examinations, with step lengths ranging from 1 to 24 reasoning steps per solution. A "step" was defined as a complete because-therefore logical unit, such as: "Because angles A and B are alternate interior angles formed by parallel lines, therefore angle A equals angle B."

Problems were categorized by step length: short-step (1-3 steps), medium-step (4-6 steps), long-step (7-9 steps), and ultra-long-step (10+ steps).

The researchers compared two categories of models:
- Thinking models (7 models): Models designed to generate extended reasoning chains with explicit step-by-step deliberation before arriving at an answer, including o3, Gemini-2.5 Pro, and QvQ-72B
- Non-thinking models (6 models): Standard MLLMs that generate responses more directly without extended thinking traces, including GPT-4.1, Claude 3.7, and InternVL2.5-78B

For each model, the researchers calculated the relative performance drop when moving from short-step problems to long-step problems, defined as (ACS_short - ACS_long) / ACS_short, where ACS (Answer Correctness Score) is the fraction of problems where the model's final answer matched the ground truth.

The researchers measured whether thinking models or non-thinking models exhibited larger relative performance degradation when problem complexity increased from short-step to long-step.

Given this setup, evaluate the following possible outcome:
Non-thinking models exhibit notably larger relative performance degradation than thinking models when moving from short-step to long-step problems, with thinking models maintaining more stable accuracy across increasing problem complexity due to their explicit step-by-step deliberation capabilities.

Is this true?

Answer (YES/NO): YES